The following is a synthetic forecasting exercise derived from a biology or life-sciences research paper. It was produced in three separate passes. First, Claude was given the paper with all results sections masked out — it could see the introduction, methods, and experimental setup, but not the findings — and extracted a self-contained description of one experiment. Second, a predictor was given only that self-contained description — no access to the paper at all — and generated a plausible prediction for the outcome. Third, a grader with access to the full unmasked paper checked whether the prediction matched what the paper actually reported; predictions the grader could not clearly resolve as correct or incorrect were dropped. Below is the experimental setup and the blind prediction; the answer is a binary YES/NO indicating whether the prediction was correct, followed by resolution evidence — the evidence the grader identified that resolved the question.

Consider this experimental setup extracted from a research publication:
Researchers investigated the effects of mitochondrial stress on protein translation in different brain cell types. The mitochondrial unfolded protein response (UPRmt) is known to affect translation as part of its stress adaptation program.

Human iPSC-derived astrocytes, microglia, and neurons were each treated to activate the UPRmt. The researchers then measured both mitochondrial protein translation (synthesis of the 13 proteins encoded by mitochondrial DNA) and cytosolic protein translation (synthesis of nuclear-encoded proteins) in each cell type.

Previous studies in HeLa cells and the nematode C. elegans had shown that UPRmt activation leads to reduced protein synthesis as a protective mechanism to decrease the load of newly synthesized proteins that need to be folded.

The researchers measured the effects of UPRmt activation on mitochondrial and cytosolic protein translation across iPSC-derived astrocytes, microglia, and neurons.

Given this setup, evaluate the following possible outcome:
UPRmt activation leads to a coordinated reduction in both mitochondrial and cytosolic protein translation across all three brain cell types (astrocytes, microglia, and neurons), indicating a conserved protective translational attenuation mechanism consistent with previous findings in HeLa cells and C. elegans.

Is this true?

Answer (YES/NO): YES